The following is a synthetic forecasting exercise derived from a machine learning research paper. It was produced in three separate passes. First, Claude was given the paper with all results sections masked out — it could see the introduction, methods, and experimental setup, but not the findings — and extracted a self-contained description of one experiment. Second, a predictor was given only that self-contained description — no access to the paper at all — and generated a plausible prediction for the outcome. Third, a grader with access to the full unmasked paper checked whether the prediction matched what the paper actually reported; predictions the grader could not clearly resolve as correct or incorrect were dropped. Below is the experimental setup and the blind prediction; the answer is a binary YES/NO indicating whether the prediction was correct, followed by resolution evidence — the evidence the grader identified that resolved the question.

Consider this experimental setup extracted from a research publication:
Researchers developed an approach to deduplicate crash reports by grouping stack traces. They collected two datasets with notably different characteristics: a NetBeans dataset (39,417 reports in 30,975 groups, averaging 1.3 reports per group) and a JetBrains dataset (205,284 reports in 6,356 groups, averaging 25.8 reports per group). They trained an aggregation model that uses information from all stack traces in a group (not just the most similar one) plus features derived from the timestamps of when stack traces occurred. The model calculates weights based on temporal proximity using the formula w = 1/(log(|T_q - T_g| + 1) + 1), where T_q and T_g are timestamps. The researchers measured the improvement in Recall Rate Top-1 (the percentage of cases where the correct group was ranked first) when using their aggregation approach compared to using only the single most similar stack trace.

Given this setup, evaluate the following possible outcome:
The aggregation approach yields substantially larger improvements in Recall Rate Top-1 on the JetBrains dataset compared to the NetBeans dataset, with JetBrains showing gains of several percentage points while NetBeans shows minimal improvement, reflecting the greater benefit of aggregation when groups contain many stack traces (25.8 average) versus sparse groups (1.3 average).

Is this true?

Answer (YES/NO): NO